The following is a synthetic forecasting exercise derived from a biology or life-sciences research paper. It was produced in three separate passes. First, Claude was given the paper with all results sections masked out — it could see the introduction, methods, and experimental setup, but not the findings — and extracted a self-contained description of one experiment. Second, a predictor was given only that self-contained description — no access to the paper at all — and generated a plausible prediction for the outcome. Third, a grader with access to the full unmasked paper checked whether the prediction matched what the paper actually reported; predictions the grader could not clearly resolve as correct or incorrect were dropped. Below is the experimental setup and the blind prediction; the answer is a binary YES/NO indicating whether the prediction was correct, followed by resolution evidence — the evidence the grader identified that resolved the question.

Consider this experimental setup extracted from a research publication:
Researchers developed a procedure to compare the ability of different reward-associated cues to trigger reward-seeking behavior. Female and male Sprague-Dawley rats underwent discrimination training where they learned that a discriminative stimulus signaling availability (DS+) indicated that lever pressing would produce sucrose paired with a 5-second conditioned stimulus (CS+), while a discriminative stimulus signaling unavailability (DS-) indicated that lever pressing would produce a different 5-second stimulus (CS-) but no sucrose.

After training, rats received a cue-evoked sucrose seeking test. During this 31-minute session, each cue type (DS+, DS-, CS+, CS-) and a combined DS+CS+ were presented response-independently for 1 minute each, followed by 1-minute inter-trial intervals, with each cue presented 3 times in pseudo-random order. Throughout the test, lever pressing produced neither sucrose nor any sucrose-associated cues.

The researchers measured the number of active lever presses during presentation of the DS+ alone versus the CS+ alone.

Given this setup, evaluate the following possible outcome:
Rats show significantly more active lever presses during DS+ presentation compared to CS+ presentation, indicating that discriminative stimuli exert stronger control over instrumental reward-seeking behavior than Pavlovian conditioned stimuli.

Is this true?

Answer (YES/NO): YES